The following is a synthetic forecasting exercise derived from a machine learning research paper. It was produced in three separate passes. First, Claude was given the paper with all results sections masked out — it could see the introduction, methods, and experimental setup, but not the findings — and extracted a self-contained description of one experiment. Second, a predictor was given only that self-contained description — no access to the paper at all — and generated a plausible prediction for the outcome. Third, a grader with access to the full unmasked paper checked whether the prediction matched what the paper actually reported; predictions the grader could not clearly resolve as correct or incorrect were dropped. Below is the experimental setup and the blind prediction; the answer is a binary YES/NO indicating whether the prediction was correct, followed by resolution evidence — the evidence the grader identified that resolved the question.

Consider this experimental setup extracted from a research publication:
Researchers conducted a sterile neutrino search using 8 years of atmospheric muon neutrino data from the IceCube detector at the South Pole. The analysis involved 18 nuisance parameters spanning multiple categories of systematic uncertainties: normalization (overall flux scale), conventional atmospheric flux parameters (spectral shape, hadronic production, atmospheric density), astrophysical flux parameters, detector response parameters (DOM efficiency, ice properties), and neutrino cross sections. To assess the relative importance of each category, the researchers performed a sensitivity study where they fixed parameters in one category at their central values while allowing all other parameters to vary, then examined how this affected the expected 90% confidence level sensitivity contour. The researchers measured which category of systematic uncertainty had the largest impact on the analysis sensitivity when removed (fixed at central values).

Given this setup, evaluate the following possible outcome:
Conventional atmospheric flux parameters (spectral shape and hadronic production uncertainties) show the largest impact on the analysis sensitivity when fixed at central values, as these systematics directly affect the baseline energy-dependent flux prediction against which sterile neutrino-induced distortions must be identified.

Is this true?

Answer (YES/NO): NO